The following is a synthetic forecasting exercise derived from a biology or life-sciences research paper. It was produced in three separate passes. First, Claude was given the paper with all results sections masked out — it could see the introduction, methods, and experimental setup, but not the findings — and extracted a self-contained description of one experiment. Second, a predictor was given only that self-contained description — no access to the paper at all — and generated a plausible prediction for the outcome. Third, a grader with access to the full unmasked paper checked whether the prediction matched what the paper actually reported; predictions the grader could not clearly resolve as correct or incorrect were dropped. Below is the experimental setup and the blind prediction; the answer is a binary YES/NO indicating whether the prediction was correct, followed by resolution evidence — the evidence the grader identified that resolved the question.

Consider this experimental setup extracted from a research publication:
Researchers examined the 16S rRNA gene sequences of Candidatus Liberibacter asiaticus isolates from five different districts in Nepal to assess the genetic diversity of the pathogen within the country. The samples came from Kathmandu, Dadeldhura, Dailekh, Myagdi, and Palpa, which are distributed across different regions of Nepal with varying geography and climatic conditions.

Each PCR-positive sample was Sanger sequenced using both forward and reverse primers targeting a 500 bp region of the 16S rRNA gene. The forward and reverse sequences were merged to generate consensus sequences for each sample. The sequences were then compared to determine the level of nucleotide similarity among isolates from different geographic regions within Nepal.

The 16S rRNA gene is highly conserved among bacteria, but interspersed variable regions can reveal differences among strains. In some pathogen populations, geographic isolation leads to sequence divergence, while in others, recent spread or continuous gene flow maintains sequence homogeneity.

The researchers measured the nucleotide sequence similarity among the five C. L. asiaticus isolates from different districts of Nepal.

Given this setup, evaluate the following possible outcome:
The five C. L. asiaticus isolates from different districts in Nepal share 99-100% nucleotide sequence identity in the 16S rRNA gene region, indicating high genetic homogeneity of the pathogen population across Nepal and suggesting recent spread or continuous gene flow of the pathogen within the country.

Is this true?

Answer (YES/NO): YES